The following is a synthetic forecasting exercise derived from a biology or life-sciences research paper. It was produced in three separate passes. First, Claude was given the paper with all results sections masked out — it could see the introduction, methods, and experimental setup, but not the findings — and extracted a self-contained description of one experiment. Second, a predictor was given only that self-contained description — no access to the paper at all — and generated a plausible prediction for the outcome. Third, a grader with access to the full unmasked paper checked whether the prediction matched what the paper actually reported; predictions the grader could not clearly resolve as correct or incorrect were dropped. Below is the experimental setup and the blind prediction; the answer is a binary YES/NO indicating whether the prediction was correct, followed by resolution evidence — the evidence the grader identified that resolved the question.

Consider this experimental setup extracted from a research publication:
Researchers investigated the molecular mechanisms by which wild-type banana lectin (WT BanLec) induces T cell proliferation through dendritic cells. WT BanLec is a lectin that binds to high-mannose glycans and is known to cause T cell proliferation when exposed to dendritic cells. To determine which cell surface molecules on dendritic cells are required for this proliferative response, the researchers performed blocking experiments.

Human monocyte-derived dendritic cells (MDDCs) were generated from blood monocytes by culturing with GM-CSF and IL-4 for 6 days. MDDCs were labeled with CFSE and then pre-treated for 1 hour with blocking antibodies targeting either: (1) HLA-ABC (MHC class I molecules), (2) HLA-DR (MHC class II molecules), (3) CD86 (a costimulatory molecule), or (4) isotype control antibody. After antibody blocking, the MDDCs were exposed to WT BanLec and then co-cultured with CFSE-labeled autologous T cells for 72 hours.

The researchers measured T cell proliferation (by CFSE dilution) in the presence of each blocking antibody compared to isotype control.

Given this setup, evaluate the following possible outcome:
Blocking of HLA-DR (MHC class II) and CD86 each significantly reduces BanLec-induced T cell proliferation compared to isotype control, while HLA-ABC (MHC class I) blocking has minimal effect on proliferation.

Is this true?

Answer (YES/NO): NO